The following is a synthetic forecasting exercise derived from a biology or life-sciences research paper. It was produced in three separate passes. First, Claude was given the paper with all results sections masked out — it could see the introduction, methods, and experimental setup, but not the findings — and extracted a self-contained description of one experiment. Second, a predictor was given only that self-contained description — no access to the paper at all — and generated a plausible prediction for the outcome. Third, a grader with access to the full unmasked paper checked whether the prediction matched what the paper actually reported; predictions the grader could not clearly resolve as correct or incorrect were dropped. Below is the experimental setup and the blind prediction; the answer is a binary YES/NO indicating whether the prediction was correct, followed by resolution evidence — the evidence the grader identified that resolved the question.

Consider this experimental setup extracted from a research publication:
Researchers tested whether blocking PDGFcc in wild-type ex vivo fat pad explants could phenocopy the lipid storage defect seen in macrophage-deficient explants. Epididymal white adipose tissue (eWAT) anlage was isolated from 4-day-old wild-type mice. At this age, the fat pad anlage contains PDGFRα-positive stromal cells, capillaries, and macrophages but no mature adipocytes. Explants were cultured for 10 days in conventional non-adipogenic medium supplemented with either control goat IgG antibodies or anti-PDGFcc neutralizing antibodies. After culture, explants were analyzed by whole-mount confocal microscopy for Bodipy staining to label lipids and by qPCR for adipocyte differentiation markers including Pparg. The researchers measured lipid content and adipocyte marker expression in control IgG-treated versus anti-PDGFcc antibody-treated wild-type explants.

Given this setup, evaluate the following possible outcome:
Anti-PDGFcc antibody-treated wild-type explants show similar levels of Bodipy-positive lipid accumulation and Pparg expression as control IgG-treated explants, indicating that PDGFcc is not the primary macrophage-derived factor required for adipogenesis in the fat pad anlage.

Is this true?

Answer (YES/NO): NO